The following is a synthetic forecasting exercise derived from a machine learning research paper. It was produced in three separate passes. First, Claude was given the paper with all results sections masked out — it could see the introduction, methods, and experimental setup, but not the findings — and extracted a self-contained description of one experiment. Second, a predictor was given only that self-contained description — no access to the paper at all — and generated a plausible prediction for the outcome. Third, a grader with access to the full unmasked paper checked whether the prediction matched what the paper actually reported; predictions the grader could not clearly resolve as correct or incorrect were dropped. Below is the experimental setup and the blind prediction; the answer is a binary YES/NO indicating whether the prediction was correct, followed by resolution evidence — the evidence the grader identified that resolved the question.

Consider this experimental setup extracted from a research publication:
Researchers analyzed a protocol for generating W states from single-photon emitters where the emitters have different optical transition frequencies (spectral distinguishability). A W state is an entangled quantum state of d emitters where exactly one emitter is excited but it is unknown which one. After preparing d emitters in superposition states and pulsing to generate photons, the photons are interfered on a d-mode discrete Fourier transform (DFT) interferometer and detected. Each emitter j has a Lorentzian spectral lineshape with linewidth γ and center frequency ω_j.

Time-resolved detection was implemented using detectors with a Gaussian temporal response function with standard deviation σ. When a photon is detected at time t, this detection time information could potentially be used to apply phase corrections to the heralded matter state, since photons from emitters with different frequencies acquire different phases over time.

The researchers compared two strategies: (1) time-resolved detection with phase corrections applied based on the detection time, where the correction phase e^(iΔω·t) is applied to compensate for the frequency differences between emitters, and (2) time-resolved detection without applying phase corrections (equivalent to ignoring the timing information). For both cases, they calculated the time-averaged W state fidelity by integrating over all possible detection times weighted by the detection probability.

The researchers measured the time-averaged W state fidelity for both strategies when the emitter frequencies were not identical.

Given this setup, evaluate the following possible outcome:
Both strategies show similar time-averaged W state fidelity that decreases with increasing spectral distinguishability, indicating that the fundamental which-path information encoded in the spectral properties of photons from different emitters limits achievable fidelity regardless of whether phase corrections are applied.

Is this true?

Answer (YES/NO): NO